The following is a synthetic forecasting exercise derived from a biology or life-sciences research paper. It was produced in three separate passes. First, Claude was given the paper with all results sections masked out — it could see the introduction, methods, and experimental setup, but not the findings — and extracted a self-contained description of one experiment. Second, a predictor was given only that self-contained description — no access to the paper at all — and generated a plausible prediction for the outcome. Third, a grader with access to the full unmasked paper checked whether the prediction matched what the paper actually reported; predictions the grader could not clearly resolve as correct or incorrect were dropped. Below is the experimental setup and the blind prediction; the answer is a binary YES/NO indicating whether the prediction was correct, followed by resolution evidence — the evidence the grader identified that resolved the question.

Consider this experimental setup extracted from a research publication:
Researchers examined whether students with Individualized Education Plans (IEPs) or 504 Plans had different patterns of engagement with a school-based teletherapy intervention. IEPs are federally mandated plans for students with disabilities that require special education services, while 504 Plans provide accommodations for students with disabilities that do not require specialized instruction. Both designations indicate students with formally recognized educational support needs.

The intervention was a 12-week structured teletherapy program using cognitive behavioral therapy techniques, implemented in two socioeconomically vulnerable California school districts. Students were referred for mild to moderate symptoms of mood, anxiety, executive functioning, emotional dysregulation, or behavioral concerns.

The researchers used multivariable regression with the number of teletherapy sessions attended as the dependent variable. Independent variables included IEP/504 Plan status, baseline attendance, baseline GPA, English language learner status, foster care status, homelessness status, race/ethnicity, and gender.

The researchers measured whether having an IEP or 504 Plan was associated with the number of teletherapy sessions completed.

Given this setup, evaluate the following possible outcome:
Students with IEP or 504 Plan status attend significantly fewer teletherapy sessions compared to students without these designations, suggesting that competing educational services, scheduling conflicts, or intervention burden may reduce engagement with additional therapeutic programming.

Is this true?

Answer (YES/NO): NO